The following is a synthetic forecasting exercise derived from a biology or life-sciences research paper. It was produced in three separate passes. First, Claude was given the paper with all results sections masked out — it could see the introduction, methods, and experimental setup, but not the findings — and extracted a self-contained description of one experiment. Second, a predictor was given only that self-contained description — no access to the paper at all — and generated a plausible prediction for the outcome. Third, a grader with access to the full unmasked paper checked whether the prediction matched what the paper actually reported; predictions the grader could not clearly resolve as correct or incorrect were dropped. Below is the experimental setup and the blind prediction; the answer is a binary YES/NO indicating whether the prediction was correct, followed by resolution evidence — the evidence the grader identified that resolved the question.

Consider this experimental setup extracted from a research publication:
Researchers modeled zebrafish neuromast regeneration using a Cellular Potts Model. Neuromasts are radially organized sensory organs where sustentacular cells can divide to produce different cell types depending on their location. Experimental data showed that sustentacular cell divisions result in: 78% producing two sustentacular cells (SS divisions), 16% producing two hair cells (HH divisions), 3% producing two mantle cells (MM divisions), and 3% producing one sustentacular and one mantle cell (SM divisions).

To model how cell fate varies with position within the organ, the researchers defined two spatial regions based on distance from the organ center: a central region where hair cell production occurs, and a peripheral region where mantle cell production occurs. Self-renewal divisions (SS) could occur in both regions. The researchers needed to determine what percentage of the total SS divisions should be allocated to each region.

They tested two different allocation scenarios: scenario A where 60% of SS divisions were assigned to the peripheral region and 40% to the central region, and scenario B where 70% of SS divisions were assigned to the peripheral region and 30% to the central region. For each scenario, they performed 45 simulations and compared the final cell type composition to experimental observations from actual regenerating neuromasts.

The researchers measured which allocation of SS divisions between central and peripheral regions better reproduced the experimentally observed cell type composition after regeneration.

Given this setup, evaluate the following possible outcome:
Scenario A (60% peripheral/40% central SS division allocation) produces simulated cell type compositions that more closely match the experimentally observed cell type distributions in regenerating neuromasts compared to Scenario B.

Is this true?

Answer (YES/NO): NO